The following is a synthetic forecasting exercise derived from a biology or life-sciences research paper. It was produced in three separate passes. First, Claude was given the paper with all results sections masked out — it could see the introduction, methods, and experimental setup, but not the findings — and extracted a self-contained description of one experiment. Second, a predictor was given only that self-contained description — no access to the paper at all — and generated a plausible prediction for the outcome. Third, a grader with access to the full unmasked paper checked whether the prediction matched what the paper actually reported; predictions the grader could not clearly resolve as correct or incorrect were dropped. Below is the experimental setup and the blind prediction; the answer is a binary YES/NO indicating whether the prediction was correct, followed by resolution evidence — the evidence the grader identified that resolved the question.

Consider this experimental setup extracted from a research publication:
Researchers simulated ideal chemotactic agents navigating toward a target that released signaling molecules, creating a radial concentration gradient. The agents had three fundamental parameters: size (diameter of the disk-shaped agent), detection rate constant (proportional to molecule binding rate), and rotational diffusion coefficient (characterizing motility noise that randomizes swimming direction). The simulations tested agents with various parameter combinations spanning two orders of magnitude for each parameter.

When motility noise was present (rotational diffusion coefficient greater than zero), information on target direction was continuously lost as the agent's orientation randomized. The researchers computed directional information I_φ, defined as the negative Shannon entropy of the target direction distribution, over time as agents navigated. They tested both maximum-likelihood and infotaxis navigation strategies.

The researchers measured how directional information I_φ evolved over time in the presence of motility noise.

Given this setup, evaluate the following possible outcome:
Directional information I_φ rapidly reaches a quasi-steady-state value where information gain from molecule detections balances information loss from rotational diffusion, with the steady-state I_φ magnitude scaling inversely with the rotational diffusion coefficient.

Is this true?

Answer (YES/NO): NO